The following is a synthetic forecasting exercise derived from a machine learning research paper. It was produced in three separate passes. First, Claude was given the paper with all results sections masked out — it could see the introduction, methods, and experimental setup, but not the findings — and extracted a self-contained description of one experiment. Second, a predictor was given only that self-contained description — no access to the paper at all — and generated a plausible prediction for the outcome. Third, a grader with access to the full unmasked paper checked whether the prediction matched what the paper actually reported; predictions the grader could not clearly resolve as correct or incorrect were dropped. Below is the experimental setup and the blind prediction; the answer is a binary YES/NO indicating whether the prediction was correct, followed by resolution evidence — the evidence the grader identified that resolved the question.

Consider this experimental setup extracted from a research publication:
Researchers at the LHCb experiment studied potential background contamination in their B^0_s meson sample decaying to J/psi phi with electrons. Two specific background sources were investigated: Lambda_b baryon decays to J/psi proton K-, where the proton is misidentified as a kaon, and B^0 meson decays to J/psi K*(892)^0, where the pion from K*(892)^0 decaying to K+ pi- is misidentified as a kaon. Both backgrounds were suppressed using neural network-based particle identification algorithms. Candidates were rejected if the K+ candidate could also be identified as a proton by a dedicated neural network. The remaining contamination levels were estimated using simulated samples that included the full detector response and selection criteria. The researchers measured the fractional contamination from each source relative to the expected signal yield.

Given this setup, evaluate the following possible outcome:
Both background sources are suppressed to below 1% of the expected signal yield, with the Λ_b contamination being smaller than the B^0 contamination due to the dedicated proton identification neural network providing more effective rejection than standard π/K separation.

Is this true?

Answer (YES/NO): NO